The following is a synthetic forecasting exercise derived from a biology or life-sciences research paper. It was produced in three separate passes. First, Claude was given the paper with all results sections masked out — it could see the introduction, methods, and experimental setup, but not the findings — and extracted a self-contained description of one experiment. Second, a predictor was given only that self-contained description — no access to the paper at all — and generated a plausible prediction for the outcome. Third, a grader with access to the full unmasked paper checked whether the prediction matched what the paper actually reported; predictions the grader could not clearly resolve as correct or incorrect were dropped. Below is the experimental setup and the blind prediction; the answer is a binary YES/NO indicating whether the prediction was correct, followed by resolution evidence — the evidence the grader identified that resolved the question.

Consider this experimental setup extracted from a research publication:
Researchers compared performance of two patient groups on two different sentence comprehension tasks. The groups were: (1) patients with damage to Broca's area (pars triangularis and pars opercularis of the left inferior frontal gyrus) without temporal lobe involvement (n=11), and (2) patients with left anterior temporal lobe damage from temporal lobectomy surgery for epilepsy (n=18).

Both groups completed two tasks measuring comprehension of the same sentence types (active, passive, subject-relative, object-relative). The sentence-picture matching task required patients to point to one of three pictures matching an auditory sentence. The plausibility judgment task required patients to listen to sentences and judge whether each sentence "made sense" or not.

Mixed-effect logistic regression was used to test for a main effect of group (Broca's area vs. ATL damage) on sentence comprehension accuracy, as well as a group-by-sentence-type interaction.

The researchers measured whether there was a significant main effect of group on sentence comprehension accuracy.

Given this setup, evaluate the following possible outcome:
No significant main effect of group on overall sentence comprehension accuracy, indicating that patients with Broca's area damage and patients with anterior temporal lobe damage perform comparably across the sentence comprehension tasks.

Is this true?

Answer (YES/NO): YES